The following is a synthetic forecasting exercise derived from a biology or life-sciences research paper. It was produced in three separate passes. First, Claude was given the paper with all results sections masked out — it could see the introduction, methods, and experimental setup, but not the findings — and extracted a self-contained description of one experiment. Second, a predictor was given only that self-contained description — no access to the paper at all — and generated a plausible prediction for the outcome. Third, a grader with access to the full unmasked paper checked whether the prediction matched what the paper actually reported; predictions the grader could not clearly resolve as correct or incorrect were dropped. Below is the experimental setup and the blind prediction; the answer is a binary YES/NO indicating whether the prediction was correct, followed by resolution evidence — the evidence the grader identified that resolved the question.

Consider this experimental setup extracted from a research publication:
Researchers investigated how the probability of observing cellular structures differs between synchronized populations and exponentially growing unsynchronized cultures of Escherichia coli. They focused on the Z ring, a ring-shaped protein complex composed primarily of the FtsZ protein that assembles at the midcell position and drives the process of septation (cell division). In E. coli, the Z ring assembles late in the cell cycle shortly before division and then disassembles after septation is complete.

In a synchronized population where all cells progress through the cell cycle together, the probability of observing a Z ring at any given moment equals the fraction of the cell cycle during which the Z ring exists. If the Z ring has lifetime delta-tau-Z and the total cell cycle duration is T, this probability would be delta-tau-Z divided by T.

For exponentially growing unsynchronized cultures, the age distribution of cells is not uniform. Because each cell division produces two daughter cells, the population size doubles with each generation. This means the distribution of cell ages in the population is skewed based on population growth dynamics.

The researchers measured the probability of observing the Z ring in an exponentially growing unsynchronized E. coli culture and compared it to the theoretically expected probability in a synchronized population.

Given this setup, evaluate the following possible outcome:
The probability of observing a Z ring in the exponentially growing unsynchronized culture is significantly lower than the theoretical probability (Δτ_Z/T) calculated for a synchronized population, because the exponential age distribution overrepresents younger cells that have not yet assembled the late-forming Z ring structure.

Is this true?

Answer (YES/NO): YES